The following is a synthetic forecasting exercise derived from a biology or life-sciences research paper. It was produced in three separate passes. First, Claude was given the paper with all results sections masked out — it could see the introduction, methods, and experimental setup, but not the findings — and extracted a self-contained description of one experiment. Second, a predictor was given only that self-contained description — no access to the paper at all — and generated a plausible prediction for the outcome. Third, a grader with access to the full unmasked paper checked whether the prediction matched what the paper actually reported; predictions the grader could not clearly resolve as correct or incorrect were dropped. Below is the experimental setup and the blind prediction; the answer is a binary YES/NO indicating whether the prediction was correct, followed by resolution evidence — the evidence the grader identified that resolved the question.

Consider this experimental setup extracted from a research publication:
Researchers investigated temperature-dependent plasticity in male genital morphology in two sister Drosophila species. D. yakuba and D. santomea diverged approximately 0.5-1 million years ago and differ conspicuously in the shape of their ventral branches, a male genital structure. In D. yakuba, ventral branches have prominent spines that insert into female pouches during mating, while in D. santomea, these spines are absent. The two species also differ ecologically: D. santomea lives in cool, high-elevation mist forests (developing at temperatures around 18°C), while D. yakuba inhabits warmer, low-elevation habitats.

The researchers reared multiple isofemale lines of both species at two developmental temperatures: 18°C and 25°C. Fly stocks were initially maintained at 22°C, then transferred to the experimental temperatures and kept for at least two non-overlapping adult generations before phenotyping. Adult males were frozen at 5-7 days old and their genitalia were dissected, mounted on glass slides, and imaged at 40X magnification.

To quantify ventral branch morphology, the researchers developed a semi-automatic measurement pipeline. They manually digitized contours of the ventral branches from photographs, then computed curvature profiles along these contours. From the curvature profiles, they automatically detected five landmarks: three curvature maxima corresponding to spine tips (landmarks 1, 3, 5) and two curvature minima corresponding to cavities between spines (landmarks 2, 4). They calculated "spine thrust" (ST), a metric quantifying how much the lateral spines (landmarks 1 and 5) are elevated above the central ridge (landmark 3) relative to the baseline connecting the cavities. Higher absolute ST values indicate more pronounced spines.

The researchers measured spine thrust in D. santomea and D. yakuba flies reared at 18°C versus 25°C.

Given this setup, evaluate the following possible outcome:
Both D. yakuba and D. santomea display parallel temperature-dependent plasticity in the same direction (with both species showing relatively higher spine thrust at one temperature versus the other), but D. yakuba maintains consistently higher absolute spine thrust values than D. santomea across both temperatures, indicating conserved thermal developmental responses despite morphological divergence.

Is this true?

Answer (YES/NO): NO